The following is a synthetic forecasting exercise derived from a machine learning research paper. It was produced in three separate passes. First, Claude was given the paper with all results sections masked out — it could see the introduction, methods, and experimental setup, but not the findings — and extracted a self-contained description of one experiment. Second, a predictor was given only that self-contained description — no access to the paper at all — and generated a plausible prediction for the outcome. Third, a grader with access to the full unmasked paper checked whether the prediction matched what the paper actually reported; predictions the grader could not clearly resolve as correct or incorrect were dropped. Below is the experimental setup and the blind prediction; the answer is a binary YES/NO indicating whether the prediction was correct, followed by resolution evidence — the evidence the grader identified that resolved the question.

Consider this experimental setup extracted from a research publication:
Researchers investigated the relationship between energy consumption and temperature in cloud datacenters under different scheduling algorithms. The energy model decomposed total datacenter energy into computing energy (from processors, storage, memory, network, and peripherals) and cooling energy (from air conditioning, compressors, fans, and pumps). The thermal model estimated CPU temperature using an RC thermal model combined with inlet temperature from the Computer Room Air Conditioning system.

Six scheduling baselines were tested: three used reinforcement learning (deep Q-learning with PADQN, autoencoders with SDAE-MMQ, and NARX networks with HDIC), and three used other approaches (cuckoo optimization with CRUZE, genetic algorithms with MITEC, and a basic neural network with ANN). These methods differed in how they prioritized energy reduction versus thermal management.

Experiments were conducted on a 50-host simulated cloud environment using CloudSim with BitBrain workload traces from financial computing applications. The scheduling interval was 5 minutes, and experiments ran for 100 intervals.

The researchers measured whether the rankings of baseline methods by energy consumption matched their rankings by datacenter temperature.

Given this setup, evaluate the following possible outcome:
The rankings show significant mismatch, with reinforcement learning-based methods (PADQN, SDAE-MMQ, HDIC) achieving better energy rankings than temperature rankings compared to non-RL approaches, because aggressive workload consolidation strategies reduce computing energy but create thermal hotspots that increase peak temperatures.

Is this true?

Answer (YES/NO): NO